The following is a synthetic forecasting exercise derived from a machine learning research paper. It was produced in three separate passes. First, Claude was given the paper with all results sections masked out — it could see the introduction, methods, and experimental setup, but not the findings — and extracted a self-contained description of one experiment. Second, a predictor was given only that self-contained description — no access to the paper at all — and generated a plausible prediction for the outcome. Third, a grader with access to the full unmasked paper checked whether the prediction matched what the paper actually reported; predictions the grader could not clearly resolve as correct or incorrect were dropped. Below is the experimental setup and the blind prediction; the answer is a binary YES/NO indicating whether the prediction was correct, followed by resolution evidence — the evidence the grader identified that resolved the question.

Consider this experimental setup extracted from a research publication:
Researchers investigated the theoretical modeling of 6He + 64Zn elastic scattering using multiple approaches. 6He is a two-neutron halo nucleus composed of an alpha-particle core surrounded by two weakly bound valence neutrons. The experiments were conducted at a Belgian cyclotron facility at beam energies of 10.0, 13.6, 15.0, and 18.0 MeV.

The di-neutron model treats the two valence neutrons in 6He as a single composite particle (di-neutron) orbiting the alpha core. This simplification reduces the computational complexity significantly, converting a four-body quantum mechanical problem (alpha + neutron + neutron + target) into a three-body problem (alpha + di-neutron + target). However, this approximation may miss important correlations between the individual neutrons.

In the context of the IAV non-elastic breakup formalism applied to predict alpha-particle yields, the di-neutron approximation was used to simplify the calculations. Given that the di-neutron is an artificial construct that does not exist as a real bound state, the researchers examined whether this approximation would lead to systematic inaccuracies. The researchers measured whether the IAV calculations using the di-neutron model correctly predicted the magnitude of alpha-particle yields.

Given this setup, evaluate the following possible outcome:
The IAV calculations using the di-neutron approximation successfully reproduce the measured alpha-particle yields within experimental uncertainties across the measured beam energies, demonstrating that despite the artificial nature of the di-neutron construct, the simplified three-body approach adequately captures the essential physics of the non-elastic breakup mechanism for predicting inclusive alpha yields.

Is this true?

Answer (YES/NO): NO